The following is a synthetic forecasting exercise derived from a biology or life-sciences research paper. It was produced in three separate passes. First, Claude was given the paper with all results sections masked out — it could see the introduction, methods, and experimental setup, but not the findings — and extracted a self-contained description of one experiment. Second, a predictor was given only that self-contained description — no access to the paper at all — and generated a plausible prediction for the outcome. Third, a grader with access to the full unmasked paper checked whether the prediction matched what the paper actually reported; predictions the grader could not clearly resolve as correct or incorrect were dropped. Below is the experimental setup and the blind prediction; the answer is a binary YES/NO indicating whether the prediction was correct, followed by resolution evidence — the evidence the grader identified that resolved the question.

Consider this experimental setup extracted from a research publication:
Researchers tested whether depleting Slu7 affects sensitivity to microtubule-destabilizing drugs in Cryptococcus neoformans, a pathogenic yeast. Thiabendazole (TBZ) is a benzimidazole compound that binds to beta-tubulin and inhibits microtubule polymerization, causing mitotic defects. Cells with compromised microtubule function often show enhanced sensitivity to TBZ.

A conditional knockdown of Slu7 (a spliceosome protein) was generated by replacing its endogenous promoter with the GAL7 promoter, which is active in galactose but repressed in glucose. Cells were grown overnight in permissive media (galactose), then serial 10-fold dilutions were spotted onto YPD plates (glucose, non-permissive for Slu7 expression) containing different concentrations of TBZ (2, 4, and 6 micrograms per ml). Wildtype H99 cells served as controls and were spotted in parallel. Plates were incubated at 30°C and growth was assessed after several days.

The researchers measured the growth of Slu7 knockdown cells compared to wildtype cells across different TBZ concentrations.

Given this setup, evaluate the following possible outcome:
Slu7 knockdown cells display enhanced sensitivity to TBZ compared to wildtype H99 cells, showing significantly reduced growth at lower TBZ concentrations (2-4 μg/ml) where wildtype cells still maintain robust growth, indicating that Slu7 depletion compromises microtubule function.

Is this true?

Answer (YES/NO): YES